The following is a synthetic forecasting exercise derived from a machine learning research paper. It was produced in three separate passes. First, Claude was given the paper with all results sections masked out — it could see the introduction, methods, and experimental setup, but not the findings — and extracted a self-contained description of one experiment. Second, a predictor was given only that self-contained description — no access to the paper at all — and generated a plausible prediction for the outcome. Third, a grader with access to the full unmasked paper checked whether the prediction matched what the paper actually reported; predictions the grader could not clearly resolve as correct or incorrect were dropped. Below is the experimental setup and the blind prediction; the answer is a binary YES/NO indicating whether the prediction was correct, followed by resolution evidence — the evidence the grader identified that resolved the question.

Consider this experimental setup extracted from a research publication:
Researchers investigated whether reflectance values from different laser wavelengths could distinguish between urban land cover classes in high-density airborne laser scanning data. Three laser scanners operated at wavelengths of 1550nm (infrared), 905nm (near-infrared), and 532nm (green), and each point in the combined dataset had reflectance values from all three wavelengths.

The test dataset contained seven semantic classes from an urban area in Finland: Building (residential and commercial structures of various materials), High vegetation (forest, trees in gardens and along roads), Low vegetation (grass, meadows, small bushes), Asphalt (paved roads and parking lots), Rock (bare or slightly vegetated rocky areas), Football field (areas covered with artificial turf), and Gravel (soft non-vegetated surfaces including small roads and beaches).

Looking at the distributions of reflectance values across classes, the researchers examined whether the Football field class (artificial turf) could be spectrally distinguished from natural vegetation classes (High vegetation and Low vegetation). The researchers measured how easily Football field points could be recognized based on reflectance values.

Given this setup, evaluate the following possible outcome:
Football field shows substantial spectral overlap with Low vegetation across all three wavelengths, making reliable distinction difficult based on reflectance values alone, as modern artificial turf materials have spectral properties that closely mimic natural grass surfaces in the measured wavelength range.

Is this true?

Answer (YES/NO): NO